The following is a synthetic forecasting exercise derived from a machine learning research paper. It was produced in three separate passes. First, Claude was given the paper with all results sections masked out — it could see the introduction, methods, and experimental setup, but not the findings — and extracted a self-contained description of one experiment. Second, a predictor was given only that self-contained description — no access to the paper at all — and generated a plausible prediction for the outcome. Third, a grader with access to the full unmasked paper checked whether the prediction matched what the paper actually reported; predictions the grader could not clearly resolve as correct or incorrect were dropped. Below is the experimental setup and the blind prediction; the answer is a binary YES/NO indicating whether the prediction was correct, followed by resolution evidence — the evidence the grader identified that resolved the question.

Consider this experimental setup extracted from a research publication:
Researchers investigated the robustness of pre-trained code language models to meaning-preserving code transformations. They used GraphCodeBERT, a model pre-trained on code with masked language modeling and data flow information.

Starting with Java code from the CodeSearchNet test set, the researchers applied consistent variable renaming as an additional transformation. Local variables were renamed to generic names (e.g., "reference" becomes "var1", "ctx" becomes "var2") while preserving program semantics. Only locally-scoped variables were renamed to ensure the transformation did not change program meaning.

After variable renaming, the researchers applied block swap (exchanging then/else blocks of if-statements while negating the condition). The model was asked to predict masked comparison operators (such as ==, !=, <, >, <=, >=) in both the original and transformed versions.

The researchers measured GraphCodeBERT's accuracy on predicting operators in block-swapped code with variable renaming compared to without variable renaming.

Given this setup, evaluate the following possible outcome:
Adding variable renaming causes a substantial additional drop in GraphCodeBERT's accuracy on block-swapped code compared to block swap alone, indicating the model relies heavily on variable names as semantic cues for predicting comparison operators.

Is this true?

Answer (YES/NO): NO